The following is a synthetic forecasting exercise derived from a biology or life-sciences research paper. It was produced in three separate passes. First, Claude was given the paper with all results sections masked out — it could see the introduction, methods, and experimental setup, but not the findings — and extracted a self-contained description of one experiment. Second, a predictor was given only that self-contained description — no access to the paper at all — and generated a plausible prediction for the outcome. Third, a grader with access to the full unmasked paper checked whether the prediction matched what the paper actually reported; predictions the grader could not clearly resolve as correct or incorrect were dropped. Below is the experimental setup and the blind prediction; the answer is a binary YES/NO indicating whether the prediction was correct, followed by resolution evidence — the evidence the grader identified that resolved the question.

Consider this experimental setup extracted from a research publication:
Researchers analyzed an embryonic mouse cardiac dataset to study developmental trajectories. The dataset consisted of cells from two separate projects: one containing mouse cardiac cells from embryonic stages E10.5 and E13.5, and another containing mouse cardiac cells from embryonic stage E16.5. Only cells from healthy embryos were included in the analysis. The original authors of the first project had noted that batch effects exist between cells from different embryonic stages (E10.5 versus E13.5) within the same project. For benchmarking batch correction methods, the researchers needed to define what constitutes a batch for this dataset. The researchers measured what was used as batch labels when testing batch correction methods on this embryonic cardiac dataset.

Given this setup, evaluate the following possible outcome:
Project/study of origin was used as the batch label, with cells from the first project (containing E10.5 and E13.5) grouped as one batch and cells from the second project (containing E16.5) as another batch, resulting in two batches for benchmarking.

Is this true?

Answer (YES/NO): NO